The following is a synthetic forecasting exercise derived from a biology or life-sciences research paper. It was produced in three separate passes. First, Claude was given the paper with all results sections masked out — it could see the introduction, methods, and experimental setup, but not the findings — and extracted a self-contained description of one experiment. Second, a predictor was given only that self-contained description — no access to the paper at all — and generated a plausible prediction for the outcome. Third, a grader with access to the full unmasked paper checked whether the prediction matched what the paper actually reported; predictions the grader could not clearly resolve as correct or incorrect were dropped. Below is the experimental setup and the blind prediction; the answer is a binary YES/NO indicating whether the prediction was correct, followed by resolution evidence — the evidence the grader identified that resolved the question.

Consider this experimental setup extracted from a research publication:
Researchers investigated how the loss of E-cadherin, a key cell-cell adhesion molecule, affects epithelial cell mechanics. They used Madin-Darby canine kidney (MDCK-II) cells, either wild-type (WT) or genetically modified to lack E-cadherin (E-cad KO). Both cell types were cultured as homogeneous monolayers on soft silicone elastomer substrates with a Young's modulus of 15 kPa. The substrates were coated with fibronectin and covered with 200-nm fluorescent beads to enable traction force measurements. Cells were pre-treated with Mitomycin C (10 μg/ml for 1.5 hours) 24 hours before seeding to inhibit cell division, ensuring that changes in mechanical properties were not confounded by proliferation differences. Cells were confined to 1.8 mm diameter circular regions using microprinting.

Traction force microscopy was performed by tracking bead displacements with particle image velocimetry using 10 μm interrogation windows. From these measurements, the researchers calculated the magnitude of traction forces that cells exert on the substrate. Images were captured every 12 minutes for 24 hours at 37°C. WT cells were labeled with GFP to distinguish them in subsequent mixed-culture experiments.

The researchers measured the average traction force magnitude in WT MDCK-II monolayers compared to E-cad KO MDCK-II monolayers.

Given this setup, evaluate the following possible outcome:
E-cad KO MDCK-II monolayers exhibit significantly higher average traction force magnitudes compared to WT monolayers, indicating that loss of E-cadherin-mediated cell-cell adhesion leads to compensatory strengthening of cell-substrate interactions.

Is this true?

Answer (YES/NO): YES